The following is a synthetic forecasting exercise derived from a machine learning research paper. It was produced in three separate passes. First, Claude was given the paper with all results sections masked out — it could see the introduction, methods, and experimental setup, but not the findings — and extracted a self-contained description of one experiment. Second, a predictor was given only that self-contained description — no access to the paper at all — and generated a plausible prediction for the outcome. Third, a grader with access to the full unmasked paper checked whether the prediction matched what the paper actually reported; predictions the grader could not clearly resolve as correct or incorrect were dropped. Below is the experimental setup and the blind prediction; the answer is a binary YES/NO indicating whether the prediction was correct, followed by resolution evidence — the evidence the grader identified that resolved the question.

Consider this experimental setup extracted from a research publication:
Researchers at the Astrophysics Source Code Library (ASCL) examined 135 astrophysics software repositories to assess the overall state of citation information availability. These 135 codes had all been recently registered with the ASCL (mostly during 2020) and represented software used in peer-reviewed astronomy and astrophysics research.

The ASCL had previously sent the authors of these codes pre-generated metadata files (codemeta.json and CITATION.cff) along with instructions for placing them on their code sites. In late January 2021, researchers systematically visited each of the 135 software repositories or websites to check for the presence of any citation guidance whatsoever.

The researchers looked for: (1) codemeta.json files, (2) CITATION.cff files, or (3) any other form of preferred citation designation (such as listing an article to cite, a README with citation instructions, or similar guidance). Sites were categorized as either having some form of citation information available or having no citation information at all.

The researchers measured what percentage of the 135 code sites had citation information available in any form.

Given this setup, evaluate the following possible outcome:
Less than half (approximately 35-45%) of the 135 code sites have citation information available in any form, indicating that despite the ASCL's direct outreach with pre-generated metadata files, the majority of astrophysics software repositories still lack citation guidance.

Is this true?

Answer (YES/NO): YES